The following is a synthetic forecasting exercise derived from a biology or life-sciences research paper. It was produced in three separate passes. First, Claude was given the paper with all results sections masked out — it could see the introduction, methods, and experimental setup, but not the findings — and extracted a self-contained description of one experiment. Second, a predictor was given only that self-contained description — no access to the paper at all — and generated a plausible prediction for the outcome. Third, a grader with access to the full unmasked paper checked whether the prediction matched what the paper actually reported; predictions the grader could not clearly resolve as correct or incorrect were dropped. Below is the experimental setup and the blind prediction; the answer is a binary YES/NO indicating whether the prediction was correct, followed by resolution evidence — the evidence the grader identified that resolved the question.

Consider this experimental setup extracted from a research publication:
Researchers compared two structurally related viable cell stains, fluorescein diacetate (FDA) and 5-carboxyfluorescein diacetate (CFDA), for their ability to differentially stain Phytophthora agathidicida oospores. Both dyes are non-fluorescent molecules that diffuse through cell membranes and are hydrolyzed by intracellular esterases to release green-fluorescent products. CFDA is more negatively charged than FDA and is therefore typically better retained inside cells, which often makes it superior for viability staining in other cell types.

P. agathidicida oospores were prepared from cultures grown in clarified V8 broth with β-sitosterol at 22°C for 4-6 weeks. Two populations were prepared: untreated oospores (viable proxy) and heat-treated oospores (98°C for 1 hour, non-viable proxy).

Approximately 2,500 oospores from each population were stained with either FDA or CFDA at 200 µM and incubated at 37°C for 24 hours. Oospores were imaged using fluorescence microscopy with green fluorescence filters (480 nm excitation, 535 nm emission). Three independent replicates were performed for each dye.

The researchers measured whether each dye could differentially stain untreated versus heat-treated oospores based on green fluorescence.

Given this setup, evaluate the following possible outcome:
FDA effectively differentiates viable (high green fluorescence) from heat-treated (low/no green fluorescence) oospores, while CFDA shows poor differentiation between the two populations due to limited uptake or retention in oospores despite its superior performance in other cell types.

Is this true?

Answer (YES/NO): NO